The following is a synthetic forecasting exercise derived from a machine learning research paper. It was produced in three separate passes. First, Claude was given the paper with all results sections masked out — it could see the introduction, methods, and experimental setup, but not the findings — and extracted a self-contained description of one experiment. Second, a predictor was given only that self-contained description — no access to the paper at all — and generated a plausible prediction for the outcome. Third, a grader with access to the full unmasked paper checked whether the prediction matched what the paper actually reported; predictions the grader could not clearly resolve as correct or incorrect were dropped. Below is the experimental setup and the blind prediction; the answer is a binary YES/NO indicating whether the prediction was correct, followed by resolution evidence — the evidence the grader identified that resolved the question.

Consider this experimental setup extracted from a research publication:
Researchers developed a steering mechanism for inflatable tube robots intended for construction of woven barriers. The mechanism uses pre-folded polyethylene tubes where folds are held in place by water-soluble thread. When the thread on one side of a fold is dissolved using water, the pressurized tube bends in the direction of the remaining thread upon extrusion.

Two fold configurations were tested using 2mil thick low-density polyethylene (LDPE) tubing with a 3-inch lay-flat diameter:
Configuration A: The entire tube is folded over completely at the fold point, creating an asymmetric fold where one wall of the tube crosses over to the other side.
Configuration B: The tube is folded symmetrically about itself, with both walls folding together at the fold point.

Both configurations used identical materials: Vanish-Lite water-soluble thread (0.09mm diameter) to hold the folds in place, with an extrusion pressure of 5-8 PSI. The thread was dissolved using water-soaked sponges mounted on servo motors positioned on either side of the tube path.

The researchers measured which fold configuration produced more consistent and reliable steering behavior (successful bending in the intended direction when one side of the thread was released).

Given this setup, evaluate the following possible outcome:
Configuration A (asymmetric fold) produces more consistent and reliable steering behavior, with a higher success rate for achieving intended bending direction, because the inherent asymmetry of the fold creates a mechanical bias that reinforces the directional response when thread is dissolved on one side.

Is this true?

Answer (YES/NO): YES